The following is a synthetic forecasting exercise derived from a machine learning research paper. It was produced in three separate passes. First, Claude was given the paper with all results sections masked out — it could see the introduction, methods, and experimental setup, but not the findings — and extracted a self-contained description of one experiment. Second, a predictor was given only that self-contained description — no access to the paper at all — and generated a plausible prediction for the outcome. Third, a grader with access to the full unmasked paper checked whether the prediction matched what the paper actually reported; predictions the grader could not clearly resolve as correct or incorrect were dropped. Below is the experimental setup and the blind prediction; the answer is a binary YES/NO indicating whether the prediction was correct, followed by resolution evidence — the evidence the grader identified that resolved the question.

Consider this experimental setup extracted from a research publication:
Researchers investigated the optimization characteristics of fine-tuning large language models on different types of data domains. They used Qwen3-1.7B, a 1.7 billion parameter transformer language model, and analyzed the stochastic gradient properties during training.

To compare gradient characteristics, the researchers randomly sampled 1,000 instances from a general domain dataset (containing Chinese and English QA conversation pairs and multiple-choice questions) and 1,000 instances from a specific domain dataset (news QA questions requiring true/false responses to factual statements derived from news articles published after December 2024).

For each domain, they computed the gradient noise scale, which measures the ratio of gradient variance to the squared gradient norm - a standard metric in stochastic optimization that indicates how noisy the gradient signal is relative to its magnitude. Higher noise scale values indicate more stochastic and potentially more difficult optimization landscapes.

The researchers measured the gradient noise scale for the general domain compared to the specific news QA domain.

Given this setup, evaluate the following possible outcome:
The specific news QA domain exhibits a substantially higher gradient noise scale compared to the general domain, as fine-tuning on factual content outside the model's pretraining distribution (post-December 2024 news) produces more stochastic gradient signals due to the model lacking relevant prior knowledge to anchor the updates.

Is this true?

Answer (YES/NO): NO